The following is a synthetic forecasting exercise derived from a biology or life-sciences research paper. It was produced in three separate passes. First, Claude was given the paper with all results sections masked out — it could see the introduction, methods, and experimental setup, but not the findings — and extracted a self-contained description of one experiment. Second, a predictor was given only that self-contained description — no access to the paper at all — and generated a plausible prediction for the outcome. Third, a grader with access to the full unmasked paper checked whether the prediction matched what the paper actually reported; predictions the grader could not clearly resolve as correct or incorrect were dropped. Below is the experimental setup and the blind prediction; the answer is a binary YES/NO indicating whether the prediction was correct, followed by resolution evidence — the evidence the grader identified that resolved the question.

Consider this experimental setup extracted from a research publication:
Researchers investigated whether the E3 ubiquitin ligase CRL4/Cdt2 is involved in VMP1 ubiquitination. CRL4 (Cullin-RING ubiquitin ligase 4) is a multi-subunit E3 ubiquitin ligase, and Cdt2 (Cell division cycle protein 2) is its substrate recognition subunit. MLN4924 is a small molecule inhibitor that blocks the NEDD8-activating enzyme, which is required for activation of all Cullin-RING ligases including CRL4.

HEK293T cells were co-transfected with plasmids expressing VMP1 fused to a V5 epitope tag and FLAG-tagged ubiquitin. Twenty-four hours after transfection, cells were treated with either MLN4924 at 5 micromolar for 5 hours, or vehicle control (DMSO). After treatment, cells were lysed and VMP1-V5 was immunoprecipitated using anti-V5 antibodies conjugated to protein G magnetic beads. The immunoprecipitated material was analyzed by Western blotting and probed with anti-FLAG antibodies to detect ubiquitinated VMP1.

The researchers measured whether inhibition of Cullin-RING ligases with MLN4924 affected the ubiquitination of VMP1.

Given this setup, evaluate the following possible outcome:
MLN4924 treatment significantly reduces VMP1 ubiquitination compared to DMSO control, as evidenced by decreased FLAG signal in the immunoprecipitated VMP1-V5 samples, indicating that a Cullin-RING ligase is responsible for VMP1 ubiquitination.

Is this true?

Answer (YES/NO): YES